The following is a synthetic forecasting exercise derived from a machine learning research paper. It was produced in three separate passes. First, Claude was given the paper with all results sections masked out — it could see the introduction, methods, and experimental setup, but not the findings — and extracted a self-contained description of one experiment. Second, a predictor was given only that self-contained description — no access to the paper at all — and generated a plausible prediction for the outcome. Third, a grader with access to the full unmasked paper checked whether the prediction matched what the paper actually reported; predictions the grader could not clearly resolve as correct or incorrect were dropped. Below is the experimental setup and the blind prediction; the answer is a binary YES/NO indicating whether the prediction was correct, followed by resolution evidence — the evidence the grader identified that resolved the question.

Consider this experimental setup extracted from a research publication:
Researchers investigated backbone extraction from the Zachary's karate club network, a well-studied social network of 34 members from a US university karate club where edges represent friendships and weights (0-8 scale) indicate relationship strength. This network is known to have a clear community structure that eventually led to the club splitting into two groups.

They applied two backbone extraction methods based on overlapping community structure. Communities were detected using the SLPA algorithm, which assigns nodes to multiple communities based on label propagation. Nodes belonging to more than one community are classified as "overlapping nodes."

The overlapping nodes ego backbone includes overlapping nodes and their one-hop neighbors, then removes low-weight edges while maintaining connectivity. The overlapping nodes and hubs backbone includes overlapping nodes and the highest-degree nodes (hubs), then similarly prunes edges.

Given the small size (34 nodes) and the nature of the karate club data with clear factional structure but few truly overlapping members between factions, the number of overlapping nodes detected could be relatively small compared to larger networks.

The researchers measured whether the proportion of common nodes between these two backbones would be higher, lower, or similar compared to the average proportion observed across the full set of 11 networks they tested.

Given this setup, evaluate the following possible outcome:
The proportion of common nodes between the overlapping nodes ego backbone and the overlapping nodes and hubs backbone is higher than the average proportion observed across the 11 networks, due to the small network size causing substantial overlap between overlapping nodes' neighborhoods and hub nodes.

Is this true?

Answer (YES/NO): NO